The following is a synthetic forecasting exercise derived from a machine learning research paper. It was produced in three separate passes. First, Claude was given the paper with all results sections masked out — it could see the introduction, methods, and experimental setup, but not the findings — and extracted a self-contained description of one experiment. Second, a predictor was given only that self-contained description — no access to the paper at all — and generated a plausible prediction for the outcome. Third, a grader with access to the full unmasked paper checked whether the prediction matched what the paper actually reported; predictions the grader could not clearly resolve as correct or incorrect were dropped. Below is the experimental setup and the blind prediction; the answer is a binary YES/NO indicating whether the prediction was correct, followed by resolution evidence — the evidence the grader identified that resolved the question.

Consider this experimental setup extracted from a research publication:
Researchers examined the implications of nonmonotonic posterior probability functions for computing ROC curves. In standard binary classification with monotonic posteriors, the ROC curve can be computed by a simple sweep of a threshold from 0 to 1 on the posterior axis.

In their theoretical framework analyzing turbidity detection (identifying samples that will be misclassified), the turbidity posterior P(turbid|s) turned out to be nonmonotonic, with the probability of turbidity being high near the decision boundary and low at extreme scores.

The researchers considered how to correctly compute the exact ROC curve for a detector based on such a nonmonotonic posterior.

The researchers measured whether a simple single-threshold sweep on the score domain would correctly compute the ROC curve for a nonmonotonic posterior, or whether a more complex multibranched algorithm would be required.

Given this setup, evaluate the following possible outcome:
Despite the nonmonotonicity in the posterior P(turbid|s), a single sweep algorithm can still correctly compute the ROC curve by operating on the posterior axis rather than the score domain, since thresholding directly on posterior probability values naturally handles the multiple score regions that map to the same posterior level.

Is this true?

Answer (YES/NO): NO